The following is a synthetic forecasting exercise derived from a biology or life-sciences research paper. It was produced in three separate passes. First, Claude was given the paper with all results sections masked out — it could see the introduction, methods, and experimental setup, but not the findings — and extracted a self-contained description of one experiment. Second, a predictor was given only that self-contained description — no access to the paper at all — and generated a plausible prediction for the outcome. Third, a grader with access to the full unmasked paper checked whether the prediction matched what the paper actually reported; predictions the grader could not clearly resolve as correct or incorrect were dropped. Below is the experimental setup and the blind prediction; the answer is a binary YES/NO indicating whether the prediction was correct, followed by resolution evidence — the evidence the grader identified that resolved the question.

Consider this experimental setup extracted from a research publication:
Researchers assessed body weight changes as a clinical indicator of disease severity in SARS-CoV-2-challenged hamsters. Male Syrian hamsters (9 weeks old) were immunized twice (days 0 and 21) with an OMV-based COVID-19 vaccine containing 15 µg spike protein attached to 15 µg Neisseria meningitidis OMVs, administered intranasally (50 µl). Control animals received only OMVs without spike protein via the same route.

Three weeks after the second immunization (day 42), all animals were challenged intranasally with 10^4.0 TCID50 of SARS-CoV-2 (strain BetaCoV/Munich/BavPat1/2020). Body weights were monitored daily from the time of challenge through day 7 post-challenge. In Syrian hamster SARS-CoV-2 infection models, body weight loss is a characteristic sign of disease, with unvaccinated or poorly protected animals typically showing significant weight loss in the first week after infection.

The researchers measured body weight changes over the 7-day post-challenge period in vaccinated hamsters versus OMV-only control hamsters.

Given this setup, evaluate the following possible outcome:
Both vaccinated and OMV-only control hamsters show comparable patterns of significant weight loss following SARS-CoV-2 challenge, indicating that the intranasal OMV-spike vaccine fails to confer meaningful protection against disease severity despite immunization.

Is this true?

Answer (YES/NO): NO